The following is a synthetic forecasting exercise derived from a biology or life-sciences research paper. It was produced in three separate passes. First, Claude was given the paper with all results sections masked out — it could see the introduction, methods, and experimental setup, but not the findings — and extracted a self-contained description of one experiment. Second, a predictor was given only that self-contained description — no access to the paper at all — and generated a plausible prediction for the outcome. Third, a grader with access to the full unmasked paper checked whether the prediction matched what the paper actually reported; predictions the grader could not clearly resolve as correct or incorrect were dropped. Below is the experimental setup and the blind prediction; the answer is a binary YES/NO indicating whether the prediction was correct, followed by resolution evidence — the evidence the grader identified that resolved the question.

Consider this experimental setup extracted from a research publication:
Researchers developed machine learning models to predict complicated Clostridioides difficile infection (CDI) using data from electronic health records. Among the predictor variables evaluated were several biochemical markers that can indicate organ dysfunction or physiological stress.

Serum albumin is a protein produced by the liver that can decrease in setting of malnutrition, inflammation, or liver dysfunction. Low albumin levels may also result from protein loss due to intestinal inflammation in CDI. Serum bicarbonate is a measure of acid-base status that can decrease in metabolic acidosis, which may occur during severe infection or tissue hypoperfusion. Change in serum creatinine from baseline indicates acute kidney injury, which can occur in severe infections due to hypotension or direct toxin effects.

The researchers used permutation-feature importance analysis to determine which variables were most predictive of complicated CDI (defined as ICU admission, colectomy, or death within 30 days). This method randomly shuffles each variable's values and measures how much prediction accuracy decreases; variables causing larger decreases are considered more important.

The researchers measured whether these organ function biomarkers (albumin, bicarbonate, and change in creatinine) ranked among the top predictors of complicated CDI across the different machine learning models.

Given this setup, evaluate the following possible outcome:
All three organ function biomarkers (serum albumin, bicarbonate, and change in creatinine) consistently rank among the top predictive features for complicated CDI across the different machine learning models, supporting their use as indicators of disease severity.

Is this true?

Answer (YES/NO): YES